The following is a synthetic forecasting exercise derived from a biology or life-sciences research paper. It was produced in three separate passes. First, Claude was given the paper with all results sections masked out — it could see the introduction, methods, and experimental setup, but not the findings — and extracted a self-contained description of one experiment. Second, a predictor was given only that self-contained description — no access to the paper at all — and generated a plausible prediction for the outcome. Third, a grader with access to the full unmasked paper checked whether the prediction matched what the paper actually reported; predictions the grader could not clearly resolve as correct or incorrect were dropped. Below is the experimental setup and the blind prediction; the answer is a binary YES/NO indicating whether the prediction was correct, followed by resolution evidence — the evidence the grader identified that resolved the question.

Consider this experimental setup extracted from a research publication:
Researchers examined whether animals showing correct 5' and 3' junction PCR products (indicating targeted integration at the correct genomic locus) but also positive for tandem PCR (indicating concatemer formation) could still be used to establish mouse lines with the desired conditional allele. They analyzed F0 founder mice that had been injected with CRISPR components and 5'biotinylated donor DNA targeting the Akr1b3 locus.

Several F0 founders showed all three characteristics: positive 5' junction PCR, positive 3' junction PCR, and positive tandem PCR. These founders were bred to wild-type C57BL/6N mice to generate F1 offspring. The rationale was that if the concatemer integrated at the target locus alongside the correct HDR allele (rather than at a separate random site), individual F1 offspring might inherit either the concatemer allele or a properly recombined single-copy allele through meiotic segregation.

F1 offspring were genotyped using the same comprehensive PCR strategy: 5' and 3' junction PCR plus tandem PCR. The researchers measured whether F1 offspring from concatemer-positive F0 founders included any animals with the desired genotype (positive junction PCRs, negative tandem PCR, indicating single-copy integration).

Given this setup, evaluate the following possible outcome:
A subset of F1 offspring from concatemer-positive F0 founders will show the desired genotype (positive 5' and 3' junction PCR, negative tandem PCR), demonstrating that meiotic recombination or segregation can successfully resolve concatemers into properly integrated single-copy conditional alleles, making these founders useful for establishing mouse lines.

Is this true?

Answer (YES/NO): YES